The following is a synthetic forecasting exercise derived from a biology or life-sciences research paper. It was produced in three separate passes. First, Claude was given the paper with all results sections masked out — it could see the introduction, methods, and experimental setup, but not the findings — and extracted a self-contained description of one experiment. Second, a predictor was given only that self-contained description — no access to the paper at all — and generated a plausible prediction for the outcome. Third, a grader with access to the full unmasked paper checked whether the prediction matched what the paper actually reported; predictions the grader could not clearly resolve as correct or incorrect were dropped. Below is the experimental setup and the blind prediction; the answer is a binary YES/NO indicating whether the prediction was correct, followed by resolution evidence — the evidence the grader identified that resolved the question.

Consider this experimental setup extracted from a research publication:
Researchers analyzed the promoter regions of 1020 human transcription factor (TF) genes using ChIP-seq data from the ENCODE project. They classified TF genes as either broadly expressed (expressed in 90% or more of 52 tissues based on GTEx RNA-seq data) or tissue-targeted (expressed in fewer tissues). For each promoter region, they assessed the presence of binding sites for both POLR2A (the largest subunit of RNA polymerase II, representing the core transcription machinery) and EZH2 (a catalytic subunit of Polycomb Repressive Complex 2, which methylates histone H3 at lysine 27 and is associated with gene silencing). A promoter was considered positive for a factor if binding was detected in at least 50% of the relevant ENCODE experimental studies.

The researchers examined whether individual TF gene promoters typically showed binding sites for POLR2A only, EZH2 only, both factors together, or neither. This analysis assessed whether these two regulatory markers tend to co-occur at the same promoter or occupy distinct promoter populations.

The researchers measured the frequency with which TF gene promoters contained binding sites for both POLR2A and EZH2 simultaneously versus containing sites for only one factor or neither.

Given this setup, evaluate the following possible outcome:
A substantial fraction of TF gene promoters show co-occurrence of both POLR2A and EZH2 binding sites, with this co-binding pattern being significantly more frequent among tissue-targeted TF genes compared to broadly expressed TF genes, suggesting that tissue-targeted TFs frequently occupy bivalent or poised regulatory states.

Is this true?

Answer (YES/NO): NO